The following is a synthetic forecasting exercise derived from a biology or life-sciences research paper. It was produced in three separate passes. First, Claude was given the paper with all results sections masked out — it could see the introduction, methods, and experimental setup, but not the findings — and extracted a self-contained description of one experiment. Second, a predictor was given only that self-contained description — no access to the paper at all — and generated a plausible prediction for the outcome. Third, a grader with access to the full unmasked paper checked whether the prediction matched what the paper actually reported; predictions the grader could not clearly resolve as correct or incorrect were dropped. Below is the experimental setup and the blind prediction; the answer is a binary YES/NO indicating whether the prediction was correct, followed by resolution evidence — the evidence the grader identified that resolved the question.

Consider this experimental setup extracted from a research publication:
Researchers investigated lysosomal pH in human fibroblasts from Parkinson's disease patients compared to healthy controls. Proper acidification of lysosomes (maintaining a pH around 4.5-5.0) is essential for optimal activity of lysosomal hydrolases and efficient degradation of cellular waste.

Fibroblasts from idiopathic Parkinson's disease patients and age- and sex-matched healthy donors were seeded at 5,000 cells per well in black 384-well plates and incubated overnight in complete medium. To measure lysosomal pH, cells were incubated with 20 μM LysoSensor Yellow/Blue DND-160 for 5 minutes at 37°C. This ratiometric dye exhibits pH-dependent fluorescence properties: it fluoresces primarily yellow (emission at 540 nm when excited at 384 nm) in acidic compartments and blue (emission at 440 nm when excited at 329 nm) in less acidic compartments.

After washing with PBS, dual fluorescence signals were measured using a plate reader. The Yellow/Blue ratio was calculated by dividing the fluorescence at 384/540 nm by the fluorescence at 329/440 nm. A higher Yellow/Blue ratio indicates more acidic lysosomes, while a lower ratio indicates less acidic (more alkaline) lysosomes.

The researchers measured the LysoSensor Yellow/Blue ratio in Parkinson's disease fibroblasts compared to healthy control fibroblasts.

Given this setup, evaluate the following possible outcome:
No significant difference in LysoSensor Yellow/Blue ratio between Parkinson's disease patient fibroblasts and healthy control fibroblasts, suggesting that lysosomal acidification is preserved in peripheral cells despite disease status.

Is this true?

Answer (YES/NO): YES